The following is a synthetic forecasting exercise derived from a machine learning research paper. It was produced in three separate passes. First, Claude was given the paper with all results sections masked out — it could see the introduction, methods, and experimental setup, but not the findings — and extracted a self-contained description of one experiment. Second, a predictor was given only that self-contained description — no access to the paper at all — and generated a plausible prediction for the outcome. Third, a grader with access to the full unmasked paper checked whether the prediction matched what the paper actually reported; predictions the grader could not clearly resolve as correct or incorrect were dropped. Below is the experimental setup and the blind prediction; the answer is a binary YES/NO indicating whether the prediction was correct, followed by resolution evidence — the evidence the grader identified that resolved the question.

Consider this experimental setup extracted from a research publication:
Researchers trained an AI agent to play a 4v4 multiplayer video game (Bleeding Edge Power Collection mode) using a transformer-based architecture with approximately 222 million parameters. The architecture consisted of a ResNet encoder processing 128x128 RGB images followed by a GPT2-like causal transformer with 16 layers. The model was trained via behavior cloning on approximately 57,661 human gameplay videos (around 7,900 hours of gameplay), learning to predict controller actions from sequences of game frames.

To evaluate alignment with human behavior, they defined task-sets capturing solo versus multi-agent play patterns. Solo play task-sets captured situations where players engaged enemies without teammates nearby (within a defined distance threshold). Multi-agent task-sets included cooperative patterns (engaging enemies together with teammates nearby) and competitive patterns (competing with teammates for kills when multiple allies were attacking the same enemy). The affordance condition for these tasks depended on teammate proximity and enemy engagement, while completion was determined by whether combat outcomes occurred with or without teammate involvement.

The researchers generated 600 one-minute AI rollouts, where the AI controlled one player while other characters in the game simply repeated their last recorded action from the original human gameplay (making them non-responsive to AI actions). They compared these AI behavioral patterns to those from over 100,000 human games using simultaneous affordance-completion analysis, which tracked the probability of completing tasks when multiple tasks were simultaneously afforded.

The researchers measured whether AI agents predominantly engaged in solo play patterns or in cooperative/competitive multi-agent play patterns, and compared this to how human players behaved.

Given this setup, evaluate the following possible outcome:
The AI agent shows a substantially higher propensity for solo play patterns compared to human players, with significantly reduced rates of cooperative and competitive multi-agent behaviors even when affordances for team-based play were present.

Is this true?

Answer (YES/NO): YES